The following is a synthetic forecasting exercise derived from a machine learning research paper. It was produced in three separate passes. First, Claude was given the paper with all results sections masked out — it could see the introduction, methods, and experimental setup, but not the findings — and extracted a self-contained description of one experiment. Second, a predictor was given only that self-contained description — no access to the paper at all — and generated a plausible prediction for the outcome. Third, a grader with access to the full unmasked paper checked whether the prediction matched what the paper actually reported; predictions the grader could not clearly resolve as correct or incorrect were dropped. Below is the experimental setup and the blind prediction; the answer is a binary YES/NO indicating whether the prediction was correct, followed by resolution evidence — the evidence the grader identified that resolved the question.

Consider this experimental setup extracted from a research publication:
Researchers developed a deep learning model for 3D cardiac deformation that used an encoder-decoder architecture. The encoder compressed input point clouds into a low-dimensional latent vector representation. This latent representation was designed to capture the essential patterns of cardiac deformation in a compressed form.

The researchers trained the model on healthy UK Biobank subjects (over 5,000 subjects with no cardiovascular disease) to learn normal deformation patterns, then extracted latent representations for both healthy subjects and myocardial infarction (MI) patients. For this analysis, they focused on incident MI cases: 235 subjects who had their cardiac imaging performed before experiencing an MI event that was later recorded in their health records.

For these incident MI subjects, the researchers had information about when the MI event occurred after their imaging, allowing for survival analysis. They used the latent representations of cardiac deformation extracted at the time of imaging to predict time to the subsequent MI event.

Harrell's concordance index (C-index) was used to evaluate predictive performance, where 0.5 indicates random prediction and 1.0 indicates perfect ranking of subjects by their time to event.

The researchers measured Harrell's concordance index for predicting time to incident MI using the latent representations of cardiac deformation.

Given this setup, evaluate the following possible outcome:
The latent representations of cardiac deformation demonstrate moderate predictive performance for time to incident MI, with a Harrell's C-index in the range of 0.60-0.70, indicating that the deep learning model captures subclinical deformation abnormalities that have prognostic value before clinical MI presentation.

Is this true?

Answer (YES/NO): YES